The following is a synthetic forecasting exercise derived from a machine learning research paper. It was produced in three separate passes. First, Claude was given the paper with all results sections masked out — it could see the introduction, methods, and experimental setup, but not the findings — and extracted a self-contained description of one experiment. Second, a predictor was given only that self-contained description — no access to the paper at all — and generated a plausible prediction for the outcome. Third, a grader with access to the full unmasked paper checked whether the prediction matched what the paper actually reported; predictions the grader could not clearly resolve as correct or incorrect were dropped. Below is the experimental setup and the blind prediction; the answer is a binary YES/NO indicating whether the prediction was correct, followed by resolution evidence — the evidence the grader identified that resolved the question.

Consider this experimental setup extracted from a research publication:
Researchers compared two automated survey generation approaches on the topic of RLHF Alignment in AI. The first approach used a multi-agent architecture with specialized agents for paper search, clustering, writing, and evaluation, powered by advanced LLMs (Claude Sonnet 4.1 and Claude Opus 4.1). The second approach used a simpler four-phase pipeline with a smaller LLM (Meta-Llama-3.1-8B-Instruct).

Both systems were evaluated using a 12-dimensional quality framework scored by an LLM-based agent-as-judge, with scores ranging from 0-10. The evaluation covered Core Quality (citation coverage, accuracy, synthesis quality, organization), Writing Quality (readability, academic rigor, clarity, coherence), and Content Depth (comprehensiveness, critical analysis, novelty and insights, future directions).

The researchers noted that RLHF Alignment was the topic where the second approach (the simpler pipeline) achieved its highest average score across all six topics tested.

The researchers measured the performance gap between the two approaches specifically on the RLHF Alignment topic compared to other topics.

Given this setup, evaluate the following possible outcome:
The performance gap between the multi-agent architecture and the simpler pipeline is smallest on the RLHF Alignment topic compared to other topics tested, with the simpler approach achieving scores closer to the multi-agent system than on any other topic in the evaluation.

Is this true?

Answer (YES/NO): YES